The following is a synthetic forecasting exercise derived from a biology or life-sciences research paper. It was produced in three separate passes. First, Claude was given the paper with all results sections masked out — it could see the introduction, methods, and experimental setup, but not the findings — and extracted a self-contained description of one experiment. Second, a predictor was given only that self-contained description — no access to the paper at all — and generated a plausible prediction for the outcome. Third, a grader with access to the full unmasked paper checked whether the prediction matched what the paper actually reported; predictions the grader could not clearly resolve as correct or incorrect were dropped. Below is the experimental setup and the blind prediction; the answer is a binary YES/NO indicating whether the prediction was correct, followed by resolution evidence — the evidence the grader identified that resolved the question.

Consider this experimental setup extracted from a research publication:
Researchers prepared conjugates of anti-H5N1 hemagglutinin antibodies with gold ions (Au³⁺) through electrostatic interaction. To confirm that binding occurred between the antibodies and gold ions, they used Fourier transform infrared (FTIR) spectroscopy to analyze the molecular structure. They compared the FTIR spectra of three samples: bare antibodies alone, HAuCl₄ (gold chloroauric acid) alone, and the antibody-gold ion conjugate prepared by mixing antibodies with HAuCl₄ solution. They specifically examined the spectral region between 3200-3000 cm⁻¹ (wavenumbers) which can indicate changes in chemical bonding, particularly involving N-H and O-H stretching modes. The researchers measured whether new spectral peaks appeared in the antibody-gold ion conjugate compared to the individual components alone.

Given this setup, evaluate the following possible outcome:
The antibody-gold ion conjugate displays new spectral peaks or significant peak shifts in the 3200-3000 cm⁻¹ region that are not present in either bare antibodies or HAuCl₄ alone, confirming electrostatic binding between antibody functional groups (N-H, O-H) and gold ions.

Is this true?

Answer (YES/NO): YES